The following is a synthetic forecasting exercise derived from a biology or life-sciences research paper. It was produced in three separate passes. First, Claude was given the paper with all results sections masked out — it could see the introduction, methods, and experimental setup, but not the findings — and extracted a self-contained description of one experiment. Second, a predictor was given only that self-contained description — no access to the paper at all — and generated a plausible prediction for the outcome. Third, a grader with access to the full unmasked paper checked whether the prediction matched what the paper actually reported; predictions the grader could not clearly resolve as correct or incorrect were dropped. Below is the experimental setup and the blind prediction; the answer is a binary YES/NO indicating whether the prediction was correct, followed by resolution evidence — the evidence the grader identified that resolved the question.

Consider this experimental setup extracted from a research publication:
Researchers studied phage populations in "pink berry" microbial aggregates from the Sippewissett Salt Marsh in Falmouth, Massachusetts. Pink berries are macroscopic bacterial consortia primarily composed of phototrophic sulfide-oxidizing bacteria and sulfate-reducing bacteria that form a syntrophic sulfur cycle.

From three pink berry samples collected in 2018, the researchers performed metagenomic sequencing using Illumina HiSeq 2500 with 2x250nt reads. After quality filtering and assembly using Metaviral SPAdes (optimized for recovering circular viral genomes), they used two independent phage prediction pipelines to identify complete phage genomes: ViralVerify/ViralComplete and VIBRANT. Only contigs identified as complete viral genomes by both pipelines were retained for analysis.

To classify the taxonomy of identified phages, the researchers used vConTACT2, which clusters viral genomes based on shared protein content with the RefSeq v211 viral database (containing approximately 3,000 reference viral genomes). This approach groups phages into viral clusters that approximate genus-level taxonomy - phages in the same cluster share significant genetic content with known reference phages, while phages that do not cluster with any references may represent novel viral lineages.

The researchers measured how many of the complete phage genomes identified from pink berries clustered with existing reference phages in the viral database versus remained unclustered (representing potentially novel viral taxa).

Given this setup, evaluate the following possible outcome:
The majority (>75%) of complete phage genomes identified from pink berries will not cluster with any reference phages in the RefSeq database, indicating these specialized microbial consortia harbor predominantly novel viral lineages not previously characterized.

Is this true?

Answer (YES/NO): YES